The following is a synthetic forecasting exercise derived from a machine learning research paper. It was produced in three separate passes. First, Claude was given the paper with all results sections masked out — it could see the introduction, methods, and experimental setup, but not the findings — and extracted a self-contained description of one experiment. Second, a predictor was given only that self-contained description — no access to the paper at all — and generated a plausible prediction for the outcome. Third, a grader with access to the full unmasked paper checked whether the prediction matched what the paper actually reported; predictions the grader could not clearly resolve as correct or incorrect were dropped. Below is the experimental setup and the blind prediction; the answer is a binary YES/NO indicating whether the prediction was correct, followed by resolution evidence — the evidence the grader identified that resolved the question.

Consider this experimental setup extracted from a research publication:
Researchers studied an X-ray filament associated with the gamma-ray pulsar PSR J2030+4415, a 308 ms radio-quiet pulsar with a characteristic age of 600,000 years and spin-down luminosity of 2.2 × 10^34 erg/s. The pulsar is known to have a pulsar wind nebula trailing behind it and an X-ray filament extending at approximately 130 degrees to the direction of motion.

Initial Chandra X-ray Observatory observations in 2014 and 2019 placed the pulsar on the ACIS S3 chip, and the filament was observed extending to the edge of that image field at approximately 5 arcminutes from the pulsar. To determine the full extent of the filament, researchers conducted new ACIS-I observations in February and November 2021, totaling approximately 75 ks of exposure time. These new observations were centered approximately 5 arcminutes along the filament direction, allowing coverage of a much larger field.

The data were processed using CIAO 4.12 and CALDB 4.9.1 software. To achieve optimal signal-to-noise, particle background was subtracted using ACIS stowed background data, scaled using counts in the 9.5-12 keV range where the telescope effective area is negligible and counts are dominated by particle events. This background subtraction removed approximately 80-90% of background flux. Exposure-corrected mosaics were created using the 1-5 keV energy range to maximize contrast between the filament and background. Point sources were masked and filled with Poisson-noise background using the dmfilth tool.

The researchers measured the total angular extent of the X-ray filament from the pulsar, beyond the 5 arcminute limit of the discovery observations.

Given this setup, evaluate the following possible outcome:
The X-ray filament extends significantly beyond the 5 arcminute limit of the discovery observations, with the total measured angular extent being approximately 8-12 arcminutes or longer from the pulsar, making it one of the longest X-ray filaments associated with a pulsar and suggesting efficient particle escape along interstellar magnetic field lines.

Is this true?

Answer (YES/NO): YES